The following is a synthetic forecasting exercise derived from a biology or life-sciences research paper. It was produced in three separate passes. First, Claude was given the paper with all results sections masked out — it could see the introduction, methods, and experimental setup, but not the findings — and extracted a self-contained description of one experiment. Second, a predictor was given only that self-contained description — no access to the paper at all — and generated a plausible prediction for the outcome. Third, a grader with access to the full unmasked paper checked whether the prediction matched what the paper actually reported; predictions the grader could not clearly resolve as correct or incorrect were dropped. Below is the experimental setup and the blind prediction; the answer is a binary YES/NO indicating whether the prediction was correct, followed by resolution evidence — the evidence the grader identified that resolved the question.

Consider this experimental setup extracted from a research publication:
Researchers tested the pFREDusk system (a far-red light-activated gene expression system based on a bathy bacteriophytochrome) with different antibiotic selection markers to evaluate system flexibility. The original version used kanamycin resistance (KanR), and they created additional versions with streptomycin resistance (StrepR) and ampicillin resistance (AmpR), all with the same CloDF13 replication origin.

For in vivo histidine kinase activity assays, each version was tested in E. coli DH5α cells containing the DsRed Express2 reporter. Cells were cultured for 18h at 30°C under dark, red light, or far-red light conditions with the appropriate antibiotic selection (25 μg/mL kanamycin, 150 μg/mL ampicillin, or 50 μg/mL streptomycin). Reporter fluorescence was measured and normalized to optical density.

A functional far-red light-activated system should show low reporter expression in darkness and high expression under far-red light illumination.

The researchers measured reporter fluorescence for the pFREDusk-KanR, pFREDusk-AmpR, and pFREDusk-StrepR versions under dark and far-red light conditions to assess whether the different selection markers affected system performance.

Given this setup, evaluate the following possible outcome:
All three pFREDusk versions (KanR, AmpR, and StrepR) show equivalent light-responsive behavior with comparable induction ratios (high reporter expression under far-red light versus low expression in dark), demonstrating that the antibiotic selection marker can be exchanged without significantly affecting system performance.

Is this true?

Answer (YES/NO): YES